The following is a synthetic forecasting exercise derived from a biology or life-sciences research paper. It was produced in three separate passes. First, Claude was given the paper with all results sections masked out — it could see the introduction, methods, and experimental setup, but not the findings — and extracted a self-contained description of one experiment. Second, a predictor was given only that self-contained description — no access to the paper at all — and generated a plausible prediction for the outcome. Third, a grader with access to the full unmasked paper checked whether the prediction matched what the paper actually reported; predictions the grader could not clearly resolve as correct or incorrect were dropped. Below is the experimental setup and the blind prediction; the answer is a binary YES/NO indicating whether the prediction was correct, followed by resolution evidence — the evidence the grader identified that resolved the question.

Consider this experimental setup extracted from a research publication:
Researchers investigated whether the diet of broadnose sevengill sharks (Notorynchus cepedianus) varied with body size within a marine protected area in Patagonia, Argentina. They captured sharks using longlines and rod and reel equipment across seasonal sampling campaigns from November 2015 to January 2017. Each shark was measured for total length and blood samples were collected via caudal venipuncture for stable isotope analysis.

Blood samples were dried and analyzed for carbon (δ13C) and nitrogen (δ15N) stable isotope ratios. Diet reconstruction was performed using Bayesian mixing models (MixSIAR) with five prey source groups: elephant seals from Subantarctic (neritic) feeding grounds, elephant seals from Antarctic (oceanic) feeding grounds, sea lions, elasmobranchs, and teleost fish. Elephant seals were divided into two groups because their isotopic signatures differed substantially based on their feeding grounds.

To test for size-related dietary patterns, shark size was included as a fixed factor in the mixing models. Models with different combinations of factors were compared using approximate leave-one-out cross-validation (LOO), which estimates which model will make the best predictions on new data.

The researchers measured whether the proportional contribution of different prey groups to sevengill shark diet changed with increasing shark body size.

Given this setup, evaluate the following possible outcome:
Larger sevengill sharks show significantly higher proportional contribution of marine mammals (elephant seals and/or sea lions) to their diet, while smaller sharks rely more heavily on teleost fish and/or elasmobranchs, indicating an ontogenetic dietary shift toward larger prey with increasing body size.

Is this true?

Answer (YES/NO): NO